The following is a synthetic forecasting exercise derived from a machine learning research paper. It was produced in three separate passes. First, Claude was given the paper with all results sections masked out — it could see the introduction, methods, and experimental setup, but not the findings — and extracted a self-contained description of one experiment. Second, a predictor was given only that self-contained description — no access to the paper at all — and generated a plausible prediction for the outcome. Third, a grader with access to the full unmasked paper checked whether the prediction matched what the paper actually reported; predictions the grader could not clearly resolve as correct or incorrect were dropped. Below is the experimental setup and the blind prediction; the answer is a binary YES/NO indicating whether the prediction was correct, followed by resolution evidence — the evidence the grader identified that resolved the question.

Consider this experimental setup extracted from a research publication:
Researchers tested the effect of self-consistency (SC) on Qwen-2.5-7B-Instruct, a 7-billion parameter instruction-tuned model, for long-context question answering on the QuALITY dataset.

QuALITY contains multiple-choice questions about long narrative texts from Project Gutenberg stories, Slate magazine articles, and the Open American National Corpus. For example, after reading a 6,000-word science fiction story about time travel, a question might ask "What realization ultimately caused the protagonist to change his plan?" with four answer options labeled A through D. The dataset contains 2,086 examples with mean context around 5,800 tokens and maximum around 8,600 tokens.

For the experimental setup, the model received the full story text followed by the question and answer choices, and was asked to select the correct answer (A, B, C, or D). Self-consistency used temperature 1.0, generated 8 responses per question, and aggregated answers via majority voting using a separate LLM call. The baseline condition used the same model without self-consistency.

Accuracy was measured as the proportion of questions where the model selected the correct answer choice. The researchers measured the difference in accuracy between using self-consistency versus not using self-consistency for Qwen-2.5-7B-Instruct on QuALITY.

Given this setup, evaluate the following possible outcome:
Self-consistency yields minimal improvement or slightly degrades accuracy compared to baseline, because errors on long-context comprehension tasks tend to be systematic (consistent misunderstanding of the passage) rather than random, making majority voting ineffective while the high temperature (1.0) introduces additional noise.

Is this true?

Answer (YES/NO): NO